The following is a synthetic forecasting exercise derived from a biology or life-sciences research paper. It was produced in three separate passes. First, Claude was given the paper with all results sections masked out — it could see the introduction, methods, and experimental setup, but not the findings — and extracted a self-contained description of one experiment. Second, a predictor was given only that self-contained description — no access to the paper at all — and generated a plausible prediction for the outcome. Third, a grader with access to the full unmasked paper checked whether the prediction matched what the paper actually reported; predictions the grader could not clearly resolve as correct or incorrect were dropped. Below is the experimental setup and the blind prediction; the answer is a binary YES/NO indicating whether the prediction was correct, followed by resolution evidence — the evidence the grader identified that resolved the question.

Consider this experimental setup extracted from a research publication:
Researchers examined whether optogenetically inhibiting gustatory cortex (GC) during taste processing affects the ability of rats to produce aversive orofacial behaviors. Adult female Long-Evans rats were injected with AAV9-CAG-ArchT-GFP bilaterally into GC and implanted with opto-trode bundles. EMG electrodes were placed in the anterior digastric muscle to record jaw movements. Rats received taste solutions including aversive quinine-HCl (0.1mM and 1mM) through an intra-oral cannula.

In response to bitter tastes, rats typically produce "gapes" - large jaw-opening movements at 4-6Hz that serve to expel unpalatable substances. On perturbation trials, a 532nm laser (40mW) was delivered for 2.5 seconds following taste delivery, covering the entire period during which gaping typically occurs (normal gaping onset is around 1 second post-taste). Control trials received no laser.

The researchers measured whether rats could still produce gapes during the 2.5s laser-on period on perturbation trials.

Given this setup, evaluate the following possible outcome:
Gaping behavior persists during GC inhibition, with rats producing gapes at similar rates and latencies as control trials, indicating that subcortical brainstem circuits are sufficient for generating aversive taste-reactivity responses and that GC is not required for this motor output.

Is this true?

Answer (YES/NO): NO